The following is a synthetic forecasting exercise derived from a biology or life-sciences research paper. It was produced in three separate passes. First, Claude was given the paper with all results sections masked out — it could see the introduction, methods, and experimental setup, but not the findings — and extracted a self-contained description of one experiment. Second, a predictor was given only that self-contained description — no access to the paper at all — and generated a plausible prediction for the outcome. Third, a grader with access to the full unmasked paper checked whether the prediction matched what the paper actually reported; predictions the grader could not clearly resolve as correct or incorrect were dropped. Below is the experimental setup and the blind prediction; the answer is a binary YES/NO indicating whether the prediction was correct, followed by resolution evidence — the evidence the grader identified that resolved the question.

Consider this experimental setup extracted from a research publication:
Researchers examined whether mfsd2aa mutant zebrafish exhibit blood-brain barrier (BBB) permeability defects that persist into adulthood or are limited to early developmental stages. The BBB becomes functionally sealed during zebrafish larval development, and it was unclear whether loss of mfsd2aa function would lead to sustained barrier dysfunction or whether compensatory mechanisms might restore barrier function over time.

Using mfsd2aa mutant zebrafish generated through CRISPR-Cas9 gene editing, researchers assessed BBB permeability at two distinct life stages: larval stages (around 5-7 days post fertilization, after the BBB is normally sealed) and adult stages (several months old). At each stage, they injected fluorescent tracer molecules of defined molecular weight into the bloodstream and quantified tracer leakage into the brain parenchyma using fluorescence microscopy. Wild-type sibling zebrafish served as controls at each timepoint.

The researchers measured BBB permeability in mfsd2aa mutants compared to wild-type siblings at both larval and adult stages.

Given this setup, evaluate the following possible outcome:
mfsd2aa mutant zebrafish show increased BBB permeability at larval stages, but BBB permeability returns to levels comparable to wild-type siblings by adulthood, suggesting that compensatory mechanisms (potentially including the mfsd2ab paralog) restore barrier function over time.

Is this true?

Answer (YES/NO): NO